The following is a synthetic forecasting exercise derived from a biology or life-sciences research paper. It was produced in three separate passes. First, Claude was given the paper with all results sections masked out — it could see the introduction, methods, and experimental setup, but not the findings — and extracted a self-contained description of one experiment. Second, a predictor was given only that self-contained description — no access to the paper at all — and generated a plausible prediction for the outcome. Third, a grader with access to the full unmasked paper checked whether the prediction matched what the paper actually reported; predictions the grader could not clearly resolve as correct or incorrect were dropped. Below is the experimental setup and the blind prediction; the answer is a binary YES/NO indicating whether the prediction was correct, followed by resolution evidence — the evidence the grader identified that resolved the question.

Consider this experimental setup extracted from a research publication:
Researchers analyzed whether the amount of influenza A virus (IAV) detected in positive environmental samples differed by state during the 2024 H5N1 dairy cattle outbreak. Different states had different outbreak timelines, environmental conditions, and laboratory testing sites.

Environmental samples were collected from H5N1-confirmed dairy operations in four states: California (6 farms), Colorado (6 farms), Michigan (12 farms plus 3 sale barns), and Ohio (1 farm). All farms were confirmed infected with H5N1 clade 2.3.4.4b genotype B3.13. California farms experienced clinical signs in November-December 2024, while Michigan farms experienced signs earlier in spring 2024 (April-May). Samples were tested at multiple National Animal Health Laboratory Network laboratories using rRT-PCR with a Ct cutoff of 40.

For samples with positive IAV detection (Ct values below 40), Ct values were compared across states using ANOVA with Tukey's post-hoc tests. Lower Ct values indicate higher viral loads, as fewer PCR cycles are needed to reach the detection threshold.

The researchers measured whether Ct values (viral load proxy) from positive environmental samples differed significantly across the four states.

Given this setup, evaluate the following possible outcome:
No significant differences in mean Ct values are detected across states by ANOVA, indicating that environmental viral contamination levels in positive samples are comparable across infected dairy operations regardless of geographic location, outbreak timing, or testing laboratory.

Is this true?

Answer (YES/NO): NO